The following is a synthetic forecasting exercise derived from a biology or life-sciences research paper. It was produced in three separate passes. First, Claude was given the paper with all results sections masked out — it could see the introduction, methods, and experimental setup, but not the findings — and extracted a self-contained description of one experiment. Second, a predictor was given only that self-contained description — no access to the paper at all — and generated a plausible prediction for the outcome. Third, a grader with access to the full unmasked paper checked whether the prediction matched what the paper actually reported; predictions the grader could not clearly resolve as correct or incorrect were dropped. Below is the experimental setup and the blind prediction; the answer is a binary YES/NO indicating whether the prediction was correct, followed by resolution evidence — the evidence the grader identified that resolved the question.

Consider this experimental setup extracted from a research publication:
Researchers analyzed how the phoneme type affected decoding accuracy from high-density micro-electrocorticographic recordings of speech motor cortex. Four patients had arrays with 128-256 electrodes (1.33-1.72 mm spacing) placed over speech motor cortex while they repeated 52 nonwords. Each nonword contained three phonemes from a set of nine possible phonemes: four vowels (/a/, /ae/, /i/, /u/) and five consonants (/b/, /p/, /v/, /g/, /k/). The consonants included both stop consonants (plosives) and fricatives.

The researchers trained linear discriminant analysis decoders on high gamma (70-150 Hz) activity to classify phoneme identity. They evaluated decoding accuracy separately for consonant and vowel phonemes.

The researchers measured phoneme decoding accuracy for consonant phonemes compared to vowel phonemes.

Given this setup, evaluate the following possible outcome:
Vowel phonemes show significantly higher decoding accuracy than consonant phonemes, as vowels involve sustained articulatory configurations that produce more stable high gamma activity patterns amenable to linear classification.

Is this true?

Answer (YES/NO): NO